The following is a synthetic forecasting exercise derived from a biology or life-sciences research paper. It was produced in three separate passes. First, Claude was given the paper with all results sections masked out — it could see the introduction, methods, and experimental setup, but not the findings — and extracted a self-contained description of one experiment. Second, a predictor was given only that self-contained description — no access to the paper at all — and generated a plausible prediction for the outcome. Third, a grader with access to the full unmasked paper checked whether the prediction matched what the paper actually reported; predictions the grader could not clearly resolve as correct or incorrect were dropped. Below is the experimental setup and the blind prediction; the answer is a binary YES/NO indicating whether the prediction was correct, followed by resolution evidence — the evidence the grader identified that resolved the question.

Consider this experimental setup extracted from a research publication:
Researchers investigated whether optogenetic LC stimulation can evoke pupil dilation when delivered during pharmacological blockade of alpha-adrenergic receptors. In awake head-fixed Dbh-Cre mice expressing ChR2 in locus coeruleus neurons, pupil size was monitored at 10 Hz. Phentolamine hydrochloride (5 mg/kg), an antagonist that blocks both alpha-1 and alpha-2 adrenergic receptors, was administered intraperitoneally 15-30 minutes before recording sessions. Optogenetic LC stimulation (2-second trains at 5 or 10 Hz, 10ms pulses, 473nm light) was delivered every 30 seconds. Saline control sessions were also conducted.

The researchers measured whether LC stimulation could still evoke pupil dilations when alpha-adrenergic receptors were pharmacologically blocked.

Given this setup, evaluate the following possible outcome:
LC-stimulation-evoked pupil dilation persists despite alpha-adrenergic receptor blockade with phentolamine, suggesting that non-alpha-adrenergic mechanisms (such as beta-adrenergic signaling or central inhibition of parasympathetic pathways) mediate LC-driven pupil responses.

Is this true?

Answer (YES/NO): YES